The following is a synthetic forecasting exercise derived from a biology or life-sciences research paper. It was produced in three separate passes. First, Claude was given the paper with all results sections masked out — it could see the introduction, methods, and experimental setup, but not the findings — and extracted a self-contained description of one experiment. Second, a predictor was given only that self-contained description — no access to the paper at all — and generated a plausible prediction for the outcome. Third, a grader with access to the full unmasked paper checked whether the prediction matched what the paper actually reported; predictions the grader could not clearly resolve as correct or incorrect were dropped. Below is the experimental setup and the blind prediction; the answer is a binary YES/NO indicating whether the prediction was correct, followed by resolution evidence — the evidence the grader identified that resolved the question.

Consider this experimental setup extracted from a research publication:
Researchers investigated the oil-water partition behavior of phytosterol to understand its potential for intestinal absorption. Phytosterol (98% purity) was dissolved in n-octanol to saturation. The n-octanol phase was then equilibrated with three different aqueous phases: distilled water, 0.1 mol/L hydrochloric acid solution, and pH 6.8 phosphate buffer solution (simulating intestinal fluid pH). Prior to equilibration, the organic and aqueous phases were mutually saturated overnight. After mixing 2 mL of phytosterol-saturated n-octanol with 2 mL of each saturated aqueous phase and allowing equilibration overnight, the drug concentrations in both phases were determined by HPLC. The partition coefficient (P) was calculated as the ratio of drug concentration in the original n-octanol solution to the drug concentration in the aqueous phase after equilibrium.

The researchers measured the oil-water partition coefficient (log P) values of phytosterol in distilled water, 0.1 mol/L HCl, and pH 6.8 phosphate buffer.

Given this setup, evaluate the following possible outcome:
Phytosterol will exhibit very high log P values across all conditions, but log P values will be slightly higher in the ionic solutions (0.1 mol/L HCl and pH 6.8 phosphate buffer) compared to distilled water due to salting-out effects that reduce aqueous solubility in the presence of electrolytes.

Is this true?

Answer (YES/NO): NO